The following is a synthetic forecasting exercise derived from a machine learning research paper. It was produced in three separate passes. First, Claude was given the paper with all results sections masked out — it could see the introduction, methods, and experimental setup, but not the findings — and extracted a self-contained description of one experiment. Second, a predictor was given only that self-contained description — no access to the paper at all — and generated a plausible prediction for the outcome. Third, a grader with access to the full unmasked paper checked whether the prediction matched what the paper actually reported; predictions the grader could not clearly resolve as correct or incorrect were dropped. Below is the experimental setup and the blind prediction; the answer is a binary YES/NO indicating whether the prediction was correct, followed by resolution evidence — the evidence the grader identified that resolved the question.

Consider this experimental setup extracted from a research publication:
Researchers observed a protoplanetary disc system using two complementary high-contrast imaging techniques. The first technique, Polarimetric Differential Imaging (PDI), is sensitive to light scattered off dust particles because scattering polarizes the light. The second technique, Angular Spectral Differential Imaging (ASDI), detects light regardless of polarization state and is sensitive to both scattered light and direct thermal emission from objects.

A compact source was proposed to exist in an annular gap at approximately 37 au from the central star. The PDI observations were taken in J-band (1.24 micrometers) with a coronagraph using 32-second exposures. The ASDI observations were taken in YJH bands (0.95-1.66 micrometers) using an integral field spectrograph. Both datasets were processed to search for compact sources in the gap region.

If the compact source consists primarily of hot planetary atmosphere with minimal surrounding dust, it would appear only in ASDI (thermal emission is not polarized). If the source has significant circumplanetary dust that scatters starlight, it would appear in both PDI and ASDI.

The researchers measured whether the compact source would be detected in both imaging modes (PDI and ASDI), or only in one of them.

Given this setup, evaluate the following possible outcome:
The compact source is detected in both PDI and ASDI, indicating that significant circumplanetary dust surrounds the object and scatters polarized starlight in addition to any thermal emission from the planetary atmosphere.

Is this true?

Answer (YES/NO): YES